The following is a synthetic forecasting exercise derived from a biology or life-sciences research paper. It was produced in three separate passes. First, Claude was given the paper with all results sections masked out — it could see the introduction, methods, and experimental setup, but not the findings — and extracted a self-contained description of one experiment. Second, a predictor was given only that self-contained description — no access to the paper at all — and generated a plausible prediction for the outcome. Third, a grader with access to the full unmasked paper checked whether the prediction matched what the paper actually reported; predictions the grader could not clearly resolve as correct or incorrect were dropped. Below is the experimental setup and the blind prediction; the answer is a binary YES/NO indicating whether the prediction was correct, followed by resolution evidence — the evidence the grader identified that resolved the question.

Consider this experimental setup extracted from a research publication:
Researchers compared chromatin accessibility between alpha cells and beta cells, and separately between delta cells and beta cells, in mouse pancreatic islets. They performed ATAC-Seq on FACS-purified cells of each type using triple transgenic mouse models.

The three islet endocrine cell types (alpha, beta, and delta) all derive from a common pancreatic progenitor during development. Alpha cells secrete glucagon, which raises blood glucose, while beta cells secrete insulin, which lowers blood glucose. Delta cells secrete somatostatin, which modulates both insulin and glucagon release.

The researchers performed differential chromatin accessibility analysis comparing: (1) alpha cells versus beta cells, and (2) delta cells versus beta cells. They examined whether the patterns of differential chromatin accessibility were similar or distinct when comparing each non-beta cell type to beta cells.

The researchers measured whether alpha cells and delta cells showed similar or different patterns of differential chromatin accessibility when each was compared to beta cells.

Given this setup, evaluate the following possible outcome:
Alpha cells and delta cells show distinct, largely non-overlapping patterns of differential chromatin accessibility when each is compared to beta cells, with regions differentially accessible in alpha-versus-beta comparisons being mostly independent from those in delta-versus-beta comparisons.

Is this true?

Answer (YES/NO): NO